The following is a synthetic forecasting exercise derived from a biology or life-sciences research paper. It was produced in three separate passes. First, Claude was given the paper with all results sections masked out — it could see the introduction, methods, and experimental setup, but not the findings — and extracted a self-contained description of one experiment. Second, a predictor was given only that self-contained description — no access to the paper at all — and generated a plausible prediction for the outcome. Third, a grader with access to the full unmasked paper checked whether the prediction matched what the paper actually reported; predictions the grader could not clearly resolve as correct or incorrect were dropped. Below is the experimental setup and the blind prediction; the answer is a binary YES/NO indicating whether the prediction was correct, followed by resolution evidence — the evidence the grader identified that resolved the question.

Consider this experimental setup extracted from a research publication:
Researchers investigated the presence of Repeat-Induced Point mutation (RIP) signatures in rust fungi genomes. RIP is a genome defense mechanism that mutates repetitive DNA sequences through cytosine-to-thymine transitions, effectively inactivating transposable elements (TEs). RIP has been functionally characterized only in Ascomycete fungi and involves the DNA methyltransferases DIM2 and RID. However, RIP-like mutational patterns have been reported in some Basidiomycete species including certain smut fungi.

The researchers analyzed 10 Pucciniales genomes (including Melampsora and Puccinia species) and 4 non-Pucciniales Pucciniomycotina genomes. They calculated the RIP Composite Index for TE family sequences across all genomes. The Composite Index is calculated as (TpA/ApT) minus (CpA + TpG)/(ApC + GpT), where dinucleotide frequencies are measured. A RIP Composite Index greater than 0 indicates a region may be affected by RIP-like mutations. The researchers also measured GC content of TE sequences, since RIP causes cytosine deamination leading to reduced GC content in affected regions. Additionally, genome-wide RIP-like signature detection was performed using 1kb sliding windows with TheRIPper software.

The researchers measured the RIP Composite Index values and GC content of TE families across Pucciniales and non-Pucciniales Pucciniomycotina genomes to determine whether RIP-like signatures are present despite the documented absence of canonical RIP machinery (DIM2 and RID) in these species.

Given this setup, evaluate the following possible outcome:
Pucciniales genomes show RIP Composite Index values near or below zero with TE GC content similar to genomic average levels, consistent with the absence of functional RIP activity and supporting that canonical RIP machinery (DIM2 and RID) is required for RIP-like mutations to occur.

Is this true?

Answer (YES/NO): YES